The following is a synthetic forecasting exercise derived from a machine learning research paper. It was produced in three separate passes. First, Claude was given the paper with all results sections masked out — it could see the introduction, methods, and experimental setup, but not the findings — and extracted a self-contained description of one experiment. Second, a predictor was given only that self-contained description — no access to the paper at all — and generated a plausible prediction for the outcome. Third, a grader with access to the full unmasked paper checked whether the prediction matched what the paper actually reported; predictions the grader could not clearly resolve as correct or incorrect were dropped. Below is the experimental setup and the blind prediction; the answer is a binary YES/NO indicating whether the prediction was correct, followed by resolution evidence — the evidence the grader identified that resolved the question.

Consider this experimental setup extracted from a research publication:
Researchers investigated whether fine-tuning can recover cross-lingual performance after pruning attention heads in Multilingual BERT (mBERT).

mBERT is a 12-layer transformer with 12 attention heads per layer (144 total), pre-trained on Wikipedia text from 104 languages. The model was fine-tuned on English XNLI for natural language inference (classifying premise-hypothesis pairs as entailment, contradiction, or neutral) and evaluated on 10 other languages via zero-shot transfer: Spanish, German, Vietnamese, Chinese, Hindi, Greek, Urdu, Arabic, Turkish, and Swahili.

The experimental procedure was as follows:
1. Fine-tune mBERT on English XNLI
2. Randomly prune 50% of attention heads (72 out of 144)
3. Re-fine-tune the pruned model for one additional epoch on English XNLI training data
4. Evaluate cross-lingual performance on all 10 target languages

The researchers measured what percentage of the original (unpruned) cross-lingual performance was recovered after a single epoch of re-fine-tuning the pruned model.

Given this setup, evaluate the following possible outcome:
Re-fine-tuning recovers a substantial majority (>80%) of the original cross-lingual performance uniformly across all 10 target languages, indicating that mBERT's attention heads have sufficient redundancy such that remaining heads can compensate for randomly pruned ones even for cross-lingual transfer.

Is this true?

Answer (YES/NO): YES